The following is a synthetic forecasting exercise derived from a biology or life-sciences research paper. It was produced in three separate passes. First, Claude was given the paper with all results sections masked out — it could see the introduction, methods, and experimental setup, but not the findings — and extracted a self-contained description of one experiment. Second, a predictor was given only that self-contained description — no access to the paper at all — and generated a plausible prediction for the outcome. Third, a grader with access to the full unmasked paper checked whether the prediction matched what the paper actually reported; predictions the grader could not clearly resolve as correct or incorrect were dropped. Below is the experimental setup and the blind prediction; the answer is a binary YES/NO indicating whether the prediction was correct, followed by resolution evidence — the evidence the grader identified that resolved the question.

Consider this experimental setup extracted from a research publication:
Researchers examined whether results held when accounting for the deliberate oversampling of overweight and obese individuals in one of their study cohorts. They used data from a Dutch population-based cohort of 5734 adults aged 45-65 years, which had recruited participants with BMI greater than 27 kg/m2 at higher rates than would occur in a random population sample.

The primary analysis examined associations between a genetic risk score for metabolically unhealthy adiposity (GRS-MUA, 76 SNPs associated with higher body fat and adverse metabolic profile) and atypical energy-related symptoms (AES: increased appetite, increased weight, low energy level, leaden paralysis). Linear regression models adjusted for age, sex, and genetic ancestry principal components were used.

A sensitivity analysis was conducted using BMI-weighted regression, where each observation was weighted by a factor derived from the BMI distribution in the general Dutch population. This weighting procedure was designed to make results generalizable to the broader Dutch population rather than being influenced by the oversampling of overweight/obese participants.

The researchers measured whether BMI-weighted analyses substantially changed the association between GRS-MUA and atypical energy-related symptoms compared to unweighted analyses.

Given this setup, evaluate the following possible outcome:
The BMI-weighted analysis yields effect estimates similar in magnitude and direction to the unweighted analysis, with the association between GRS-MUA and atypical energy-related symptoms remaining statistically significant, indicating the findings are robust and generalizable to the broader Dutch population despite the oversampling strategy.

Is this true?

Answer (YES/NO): YES